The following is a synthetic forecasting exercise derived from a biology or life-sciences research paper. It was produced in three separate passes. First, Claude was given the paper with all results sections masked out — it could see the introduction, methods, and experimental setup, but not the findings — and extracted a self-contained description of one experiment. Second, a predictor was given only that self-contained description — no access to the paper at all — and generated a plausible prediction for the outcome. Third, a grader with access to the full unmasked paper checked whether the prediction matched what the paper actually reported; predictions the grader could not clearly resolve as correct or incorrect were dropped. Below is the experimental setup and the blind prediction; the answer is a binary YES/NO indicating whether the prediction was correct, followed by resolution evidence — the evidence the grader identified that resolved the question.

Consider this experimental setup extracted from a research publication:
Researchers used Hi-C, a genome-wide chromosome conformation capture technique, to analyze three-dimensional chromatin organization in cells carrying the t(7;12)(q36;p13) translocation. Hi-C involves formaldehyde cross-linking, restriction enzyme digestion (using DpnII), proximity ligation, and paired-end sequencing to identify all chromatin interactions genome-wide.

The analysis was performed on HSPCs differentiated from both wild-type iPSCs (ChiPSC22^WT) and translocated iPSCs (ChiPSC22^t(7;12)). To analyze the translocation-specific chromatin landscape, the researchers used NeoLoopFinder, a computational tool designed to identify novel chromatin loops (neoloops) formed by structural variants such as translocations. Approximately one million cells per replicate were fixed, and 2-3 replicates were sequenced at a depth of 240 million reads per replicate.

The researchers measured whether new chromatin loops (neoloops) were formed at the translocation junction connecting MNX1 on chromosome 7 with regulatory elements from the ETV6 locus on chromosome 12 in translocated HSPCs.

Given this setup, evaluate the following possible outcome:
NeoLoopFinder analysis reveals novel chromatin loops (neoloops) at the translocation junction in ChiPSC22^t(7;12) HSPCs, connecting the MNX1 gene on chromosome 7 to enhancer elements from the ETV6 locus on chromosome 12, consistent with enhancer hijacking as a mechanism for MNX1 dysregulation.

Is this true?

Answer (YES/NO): YES